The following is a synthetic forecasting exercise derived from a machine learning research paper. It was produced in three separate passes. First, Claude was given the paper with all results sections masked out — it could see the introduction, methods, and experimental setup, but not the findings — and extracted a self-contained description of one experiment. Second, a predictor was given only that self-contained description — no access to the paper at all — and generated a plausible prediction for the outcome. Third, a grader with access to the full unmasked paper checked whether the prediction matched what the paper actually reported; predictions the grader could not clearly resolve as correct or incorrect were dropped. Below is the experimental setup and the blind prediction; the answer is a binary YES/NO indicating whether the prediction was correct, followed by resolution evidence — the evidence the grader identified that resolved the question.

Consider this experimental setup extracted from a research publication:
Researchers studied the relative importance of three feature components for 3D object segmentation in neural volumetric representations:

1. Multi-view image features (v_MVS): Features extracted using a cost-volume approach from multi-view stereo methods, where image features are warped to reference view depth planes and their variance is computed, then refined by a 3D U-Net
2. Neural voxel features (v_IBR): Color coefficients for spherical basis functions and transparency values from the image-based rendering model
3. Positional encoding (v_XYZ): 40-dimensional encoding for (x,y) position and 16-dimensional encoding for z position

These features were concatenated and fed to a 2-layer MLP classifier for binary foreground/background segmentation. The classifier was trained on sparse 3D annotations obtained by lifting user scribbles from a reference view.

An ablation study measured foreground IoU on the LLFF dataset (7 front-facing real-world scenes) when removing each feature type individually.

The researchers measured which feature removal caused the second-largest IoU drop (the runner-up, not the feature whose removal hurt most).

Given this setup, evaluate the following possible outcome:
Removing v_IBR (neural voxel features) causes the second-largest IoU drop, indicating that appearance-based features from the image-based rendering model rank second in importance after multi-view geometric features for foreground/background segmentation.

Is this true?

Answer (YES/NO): YES